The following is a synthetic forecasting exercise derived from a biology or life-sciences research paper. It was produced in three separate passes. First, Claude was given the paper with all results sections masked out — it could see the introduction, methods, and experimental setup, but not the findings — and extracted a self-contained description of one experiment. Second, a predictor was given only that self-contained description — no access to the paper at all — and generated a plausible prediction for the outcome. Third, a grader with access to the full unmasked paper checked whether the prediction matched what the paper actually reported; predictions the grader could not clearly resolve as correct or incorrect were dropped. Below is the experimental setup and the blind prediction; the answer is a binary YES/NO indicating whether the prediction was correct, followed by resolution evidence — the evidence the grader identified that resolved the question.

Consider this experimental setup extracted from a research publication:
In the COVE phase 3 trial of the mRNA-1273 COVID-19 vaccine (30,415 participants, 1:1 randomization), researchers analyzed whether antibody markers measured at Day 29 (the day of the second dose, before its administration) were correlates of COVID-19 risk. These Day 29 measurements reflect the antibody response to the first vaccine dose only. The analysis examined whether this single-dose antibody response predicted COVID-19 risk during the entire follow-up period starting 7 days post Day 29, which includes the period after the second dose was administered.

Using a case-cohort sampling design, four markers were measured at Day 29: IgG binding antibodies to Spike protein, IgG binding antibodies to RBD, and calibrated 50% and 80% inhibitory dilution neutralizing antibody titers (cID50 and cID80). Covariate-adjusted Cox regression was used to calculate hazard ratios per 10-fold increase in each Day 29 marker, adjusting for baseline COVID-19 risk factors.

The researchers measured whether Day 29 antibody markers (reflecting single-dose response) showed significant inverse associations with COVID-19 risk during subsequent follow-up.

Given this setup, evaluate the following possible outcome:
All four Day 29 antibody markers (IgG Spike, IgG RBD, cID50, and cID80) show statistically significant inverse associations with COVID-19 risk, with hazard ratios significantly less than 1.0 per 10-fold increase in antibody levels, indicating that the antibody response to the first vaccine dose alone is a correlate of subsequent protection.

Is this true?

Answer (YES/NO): YES